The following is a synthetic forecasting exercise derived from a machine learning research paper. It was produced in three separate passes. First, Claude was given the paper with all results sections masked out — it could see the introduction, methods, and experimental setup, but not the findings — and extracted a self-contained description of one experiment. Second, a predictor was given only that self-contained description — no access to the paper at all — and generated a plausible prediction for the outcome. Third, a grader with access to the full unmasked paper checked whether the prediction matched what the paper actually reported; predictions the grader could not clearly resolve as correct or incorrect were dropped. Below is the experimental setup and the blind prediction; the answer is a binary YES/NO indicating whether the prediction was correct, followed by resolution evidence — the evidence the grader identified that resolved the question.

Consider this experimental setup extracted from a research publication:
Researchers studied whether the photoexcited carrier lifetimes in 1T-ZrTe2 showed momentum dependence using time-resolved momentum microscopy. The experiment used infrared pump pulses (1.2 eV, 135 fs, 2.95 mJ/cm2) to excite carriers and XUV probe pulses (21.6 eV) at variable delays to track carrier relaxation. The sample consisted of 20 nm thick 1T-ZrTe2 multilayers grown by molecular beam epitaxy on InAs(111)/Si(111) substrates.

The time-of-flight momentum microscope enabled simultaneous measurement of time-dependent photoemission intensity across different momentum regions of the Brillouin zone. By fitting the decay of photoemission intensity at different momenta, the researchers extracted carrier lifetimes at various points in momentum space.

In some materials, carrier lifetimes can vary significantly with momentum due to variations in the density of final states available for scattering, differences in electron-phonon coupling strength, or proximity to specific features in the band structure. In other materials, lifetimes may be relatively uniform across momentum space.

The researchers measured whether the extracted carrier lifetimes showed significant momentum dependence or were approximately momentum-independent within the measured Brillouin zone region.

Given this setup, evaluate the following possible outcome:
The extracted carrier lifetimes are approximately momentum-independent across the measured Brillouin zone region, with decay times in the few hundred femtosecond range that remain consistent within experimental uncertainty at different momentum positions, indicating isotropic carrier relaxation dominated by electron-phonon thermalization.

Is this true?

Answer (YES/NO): NO